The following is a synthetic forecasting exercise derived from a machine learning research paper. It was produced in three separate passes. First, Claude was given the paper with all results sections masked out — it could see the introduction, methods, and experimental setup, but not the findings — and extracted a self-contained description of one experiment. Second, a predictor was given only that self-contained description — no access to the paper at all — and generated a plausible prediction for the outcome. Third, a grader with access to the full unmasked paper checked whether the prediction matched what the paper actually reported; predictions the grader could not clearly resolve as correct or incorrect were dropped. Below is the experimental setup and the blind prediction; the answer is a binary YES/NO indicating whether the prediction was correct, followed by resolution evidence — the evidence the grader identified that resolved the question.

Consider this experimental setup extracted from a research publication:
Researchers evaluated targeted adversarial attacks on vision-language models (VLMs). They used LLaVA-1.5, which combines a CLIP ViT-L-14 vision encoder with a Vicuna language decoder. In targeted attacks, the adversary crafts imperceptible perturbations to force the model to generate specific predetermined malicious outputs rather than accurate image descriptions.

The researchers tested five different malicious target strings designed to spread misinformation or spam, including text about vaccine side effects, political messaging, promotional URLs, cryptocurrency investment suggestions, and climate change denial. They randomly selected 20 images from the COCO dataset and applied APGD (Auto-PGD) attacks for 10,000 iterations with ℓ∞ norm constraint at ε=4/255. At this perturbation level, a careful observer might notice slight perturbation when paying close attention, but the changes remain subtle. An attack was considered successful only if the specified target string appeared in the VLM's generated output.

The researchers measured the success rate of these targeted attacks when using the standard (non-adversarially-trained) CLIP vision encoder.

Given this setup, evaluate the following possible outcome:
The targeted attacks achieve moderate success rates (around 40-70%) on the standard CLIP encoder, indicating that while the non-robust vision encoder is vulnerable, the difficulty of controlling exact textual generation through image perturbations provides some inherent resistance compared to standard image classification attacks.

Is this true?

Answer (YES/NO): NO